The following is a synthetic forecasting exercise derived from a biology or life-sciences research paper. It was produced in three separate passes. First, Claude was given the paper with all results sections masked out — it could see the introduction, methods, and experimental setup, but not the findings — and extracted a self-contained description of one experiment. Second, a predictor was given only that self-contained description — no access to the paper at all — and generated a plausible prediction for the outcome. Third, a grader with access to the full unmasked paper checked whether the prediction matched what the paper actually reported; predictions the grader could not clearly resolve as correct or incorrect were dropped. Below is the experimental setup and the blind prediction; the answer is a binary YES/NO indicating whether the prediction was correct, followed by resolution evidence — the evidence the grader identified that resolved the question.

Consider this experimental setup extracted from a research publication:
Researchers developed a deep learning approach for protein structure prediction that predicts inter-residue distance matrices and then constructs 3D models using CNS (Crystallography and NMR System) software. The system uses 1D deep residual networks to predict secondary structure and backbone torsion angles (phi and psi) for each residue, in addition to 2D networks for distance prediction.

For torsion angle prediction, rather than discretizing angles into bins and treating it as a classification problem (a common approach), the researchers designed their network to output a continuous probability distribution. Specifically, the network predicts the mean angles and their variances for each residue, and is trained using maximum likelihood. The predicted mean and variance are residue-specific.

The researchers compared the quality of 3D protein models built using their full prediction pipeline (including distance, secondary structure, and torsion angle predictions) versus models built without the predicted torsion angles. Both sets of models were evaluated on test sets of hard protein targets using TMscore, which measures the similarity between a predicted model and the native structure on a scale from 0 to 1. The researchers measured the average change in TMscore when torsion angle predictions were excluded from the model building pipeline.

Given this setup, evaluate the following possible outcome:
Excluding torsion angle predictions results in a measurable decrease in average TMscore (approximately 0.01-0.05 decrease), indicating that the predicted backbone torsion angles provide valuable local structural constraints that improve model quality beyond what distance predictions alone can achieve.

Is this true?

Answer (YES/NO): NO